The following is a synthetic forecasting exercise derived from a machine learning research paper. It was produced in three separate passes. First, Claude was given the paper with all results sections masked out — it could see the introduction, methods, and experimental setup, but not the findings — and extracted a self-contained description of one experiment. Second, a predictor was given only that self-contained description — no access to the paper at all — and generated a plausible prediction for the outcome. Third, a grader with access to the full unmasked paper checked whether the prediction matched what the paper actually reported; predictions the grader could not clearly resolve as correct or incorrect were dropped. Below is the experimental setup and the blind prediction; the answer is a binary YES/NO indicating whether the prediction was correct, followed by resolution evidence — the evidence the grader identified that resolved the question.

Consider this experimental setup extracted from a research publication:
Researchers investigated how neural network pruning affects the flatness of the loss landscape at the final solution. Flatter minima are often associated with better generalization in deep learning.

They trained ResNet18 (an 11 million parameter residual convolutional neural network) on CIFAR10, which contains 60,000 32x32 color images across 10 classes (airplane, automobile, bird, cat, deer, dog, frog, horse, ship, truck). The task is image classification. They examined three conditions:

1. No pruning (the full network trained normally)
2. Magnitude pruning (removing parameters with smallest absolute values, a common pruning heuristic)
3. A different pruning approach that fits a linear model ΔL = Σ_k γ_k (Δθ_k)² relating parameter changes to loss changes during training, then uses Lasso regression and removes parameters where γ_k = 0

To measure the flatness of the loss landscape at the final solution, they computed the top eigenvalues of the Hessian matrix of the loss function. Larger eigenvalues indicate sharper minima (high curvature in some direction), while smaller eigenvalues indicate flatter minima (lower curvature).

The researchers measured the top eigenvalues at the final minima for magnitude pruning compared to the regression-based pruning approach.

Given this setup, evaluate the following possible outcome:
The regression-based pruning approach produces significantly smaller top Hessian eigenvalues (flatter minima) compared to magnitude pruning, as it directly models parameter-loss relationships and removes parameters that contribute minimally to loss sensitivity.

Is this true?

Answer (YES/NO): YES